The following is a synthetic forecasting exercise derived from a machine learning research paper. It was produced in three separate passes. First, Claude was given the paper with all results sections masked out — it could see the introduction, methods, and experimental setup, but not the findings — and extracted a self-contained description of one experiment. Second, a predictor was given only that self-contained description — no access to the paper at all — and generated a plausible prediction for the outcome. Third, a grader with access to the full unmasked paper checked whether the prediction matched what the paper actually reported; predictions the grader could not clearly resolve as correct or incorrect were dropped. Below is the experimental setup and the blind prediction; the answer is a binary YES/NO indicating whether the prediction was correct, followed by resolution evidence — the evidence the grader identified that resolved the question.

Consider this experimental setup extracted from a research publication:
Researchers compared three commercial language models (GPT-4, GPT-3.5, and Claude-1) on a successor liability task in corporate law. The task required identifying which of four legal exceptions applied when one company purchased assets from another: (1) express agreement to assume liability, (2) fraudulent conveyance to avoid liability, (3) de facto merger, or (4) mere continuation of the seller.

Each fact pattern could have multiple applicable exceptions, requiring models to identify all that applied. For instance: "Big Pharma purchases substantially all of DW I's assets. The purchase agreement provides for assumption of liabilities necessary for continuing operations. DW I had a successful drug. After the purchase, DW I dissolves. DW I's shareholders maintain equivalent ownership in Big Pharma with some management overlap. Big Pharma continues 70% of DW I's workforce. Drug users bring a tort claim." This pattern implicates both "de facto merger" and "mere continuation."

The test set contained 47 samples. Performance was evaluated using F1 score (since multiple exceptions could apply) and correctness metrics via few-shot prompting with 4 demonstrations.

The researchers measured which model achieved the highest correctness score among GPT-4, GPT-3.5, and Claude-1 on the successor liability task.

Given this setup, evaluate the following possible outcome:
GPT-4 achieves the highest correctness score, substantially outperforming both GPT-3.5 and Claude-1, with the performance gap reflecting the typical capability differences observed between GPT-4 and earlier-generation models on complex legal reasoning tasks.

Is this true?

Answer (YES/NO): NO